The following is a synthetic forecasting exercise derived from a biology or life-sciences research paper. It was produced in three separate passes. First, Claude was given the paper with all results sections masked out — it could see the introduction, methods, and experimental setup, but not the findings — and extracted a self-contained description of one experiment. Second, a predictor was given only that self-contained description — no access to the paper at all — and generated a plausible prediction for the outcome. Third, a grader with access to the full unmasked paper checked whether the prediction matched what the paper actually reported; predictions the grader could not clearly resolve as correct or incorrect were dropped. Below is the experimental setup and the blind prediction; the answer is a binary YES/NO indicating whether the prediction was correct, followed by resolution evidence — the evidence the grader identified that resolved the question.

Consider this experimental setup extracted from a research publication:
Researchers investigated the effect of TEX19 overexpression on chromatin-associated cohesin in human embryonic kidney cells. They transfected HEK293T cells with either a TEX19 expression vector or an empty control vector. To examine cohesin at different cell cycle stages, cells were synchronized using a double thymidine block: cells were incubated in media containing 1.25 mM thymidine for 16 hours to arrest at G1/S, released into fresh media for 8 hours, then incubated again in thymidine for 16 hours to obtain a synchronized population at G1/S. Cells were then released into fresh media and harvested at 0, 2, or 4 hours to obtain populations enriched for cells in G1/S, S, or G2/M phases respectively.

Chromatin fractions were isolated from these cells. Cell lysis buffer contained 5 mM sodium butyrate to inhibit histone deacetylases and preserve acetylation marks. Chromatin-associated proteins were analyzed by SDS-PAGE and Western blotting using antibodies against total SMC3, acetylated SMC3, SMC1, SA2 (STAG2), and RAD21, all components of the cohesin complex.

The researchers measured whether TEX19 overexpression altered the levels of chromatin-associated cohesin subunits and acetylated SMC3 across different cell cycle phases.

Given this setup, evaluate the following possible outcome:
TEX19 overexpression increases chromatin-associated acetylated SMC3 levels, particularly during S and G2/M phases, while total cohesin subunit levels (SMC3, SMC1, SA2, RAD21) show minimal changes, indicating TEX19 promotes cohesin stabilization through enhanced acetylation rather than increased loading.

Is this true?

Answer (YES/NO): NO